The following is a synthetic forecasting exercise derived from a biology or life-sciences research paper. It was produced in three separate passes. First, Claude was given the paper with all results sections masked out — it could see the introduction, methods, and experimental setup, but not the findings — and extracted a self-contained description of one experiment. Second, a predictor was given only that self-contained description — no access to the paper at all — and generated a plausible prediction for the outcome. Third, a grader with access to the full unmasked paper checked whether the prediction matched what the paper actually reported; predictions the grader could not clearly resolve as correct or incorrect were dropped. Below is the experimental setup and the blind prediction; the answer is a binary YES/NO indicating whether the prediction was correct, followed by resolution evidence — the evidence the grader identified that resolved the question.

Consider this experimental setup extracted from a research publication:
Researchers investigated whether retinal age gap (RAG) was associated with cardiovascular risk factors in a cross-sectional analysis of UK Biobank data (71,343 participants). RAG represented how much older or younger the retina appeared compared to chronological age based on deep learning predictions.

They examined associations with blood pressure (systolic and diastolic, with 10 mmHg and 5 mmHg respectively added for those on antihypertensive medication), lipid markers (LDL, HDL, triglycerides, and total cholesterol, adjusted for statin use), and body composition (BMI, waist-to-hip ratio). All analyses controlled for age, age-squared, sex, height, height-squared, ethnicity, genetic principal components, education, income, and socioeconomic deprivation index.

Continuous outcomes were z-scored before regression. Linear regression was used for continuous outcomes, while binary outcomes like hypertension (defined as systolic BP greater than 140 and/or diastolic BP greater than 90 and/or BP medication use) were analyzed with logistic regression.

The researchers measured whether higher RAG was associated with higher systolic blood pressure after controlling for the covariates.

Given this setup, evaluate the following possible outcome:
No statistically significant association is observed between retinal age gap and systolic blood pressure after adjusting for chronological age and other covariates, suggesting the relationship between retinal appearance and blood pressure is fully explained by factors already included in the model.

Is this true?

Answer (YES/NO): NO